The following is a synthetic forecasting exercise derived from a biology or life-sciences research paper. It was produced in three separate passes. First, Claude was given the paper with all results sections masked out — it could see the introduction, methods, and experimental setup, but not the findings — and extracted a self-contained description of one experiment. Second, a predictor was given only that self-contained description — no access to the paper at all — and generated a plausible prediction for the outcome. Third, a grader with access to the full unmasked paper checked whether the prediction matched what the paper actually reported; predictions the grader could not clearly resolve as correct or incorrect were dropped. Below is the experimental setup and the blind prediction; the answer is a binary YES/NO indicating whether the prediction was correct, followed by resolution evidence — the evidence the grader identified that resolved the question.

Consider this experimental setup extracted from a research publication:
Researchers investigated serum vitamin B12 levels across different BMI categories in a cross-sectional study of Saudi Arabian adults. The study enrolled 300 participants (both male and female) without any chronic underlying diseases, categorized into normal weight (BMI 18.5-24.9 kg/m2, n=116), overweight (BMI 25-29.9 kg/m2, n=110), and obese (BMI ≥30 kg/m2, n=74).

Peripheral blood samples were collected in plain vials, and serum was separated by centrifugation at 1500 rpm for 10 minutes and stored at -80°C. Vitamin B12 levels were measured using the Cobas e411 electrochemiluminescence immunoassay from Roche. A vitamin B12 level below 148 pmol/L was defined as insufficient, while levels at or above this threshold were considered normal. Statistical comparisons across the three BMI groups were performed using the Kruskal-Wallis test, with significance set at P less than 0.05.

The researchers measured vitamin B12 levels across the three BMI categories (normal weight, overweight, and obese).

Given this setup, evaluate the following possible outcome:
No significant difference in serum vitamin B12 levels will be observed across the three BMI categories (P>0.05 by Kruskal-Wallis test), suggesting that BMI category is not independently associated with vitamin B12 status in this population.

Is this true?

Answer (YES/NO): NO